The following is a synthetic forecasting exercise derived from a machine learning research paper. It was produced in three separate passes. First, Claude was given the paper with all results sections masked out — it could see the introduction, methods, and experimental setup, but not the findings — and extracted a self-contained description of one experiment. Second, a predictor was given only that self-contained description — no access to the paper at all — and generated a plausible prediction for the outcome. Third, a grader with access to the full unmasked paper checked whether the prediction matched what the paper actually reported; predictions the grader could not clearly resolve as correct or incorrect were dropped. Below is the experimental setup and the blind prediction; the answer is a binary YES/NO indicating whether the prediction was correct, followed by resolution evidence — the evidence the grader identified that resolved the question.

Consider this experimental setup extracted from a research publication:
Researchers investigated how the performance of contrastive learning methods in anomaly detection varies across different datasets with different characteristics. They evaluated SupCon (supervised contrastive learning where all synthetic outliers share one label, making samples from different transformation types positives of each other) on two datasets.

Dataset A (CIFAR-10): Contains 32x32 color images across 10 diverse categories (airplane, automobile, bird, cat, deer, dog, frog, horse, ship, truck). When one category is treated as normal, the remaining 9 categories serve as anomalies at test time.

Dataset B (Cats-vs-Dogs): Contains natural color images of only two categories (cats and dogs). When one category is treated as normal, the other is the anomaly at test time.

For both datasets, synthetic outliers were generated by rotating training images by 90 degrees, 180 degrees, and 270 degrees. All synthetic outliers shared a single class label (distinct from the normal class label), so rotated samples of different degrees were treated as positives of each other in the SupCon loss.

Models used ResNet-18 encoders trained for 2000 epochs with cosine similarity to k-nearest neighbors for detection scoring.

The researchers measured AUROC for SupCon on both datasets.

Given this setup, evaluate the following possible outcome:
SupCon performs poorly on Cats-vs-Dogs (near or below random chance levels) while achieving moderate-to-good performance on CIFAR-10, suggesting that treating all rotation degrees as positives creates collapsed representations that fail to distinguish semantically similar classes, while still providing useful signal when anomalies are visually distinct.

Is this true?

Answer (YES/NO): NO